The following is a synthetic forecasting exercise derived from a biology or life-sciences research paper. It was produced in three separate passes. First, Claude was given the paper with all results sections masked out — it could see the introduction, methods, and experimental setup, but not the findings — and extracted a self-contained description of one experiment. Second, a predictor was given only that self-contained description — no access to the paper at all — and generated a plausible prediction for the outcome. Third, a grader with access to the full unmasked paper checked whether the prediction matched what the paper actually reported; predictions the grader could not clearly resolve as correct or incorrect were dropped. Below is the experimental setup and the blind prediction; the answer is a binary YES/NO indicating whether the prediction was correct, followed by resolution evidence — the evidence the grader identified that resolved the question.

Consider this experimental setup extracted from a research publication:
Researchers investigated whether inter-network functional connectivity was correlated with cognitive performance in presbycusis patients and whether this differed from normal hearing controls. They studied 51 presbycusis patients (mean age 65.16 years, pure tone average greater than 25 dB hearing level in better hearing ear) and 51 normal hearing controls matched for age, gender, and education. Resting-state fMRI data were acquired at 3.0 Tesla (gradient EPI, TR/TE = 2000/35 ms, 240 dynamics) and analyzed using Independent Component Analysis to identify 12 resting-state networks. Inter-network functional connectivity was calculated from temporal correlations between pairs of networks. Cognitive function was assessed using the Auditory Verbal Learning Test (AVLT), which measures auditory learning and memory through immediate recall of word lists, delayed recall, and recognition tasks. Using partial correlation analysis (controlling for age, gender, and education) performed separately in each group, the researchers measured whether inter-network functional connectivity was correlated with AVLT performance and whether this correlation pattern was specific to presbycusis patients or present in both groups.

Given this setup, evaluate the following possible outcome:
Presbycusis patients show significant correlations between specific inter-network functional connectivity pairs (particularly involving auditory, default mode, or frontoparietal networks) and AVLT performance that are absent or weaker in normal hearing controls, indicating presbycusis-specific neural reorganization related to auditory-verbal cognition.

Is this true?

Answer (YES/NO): YES